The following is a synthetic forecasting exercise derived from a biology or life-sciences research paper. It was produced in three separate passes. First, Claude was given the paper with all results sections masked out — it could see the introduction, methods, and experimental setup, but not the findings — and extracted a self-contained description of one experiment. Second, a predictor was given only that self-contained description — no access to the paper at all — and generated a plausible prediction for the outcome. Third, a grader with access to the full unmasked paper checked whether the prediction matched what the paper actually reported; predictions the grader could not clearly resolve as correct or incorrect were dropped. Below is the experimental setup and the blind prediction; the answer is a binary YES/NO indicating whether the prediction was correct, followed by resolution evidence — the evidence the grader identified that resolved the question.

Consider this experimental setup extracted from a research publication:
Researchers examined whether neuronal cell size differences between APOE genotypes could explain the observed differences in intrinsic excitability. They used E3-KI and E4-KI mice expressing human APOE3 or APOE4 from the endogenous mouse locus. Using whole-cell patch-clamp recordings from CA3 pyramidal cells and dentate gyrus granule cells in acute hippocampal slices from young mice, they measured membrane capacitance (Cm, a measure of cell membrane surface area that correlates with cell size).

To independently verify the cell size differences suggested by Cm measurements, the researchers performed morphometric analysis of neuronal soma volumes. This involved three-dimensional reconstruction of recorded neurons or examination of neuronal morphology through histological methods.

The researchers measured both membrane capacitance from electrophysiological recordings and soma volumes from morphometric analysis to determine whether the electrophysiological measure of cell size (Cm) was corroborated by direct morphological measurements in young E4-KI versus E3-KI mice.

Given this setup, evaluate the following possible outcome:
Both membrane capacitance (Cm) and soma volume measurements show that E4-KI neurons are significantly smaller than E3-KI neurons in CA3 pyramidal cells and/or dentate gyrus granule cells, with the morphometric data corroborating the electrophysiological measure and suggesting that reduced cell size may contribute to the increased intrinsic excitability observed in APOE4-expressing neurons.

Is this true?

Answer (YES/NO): YES